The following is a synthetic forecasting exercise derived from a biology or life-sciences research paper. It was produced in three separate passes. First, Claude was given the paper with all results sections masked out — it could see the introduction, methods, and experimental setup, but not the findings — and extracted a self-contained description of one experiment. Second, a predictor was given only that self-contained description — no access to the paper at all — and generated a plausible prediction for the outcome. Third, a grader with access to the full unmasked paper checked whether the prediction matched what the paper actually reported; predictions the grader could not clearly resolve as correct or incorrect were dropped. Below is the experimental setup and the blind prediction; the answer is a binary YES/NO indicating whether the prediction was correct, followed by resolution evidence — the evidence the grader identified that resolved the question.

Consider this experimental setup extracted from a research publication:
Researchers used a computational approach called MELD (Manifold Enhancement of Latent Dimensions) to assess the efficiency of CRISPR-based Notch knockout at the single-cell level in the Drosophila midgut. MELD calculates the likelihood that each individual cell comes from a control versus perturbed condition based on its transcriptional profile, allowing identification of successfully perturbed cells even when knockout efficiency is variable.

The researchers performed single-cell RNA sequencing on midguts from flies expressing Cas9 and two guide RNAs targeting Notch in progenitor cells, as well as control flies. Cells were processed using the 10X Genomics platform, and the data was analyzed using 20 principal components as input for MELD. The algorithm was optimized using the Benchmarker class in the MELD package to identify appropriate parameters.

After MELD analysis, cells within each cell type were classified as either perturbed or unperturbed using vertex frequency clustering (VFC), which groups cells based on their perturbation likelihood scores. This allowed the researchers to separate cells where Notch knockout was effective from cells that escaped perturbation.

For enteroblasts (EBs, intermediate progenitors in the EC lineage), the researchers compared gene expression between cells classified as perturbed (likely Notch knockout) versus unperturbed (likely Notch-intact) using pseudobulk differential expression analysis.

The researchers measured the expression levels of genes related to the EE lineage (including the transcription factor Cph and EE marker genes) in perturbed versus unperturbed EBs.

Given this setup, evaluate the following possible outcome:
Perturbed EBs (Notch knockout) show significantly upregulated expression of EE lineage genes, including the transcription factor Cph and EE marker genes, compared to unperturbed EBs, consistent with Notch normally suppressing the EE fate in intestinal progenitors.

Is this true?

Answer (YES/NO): NO